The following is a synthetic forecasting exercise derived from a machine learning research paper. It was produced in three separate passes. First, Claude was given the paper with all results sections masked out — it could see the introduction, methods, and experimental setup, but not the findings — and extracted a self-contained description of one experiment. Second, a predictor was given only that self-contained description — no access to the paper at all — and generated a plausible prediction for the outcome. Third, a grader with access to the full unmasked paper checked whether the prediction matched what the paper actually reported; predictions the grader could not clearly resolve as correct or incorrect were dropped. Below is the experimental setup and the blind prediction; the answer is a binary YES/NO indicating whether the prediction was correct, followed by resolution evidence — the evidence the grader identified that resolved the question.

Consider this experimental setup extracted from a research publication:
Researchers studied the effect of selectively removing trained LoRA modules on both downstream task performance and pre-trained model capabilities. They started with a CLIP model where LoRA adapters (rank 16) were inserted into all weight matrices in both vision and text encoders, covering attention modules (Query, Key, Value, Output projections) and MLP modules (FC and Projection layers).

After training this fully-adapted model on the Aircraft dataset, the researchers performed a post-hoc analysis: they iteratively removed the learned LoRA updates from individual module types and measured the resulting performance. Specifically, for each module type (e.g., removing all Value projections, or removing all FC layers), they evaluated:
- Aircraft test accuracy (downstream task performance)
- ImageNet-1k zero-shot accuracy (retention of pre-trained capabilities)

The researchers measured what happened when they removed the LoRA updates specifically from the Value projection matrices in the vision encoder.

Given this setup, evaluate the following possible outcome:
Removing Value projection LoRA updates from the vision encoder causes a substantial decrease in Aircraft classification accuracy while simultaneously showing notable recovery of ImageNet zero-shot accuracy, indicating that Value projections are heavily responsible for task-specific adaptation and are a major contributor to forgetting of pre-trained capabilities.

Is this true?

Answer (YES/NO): NO